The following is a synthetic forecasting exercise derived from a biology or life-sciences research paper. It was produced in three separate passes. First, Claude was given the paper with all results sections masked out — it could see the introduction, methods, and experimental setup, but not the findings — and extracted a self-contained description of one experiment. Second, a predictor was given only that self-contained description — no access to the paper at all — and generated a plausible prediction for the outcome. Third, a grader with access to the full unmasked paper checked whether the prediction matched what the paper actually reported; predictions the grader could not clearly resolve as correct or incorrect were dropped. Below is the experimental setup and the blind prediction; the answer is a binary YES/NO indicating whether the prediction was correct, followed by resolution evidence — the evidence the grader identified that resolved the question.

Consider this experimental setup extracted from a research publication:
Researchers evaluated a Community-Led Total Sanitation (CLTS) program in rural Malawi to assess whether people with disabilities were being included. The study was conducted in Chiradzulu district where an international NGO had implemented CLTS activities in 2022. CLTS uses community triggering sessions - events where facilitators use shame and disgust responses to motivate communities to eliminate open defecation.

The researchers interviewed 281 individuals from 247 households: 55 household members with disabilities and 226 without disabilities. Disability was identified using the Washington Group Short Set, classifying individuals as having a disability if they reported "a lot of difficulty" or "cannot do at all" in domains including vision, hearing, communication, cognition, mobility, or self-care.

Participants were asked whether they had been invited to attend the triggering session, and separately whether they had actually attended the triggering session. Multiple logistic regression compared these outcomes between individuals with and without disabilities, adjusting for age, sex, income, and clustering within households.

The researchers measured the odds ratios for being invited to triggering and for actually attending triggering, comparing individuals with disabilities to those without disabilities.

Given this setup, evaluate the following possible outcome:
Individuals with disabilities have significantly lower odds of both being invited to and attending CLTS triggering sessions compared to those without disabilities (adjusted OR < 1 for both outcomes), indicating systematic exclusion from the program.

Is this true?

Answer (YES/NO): NO